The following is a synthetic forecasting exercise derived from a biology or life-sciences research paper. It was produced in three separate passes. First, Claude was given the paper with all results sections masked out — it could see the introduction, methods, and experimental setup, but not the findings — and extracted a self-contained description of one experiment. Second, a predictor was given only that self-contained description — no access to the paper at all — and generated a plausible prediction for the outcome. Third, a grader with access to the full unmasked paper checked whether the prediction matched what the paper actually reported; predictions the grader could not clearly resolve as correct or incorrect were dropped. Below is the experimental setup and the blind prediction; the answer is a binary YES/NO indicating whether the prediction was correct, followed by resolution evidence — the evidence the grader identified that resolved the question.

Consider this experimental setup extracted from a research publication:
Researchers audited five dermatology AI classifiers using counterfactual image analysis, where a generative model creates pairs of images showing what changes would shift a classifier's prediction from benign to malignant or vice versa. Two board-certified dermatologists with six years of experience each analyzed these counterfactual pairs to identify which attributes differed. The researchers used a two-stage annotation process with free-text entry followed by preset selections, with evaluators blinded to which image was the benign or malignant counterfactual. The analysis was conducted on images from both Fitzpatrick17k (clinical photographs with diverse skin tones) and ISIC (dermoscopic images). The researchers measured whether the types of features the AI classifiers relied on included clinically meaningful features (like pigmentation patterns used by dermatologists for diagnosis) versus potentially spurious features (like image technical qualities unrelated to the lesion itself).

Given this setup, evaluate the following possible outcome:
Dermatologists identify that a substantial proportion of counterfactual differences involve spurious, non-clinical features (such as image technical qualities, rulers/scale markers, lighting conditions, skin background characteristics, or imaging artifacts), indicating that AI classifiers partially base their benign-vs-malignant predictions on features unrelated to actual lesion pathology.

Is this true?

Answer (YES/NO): YES